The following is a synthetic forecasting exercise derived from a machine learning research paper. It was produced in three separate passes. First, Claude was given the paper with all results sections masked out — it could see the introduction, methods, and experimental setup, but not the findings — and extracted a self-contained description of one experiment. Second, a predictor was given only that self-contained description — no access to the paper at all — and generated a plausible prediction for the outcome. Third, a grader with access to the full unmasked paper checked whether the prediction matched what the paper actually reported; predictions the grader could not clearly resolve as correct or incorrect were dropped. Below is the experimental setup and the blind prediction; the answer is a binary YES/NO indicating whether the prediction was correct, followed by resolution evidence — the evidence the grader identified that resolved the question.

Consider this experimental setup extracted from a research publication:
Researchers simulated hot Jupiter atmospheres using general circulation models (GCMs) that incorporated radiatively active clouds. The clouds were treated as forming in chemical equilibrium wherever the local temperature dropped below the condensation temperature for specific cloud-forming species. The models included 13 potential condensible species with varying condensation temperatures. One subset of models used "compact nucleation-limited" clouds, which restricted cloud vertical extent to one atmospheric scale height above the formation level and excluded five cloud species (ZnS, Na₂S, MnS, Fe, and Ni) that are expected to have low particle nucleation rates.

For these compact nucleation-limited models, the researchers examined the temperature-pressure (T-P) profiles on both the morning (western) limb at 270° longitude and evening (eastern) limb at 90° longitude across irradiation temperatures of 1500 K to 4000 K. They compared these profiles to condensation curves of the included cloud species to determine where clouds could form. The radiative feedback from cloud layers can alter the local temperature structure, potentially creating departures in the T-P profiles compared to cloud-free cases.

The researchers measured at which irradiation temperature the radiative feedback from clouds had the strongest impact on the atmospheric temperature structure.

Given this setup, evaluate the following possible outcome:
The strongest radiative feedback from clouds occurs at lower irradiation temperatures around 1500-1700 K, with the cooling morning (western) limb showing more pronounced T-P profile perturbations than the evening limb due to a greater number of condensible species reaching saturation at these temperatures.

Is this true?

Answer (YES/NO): NO